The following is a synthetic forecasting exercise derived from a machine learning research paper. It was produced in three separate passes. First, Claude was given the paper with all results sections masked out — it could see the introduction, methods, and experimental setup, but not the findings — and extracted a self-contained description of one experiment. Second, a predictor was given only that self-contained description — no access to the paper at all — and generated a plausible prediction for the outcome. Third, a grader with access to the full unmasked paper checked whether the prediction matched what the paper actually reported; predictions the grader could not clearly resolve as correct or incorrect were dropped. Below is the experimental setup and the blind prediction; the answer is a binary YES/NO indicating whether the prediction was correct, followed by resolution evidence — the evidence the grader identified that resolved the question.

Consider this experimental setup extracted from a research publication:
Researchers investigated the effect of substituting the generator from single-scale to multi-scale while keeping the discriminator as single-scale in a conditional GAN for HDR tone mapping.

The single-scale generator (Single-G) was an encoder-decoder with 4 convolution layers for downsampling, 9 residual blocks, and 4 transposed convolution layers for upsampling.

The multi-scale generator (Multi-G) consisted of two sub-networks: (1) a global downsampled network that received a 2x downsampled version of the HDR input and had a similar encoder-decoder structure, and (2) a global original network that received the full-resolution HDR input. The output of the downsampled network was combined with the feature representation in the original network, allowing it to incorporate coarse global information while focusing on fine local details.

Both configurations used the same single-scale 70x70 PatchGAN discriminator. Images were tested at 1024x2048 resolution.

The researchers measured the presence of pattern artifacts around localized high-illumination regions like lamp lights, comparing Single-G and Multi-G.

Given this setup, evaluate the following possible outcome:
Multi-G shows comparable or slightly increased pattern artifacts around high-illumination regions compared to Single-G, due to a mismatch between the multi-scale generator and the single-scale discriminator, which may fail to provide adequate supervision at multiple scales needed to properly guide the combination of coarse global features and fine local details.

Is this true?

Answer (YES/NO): NO